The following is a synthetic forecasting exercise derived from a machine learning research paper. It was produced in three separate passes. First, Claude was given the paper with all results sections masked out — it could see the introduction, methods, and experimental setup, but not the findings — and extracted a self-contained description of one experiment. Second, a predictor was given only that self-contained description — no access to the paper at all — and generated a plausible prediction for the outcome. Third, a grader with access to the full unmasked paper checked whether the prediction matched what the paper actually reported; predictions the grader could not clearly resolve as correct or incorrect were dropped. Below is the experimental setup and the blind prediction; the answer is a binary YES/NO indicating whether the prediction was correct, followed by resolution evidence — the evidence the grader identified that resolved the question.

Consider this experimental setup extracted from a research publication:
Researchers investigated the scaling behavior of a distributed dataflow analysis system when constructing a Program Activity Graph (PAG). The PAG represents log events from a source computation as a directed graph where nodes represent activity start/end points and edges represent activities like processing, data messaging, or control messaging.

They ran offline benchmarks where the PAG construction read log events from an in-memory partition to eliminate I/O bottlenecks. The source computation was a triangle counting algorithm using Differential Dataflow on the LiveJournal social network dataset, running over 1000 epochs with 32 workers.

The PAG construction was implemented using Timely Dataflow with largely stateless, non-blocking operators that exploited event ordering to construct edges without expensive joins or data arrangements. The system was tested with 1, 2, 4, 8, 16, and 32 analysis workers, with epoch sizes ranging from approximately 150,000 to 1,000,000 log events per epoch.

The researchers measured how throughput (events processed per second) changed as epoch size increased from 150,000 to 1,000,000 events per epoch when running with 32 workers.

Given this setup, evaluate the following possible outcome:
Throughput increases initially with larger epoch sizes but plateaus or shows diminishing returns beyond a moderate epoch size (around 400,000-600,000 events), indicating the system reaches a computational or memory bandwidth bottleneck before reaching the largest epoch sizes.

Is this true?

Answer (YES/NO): NO